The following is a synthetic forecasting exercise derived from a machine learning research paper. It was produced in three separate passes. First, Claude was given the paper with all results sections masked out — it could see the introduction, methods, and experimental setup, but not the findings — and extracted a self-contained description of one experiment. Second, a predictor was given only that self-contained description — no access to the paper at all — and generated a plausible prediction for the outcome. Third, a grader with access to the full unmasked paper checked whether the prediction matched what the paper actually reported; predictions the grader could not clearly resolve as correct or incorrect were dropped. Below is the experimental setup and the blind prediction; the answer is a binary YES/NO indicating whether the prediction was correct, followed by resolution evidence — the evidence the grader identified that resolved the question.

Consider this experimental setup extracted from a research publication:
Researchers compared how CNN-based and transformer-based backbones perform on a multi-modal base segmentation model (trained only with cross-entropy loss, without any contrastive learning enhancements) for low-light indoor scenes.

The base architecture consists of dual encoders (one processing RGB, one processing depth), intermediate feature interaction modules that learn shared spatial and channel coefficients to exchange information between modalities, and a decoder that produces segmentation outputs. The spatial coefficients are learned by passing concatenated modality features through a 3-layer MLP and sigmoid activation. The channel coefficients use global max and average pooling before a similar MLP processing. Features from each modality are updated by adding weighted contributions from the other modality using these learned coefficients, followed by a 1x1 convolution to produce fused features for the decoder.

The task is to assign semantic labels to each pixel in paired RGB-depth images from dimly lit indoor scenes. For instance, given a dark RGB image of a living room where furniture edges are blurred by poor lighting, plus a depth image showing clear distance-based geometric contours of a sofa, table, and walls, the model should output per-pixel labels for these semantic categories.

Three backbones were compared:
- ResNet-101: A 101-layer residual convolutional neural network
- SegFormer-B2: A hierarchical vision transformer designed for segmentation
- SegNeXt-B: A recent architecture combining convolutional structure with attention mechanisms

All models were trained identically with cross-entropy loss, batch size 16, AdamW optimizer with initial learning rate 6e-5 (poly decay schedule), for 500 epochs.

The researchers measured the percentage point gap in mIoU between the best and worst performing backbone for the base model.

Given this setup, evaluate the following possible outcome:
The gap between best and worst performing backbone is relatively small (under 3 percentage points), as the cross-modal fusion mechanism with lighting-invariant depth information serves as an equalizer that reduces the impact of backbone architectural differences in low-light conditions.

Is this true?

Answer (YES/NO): NO